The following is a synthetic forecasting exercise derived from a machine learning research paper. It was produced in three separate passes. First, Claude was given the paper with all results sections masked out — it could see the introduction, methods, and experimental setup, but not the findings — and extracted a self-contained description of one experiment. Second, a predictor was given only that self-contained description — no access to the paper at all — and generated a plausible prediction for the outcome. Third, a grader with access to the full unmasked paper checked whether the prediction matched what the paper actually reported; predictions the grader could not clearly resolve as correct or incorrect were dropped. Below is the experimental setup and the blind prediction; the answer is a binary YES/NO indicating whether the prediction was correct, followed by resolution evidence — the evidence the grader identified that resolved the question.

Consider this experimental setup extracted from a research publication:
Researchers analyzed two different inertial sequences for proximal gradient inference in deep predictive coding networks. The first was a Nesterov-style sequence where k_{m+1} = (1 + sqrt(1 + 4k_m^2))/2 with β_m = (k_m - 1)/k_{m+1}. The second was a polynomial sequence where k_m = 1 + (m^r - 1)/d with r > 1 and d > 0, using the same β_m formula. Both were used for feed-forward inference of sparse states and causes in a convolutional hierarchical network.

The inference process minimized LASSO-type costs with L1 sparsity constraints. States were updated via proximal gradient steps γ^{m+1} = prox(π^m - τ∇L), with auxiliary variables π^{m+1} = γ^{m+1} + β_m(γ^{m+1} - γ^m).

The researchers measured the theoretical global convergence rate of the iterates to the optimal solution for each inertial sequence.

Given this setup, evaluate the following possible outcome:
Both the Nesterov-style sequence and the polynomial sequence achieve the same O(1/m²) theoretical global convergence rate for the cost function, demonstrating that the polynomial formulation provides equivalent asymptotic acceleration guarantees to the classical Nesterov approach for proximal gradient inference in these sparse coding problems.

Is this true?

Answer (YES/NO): NO